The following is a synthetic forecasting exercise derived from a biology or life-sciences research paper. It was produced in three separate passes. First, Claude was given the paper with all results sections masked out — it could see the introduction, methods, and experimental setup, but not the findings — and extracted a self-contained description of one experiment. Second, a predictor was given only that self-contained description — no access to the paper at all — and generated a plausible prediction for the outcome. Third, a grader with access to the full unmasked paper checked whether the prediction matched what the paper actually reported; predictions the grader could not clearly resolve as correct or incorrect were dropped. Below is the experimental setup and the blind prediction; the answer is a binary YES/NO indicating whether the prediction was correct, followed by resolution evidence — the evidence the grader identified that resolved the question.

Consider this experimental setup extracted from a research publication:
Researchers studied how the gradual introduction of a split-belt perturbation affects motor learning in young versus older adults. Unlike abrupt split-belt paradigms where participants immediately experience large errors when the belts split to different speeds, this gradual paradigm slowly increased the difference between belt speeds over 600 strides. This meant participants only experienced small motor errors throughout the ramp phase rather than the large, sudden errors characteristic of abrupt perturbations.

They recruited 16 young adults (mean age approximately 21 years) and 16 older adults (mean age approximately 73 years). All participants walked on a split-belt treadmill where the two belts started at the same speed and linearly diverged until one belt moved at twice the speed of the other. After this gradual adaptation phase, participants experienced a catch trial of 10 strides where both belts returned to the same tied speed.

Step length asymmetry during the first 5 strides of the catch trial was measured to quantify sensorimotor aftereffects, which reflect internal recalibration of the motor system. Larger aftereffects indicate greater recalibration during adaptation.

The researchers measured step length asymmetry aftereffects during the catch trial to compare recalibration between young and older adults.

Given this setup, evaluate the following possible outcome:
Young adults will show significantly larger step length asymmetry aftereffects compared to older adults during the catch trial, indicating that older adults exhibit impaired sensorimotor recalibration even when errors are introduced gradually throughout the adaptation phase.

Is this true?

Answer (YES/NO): YES